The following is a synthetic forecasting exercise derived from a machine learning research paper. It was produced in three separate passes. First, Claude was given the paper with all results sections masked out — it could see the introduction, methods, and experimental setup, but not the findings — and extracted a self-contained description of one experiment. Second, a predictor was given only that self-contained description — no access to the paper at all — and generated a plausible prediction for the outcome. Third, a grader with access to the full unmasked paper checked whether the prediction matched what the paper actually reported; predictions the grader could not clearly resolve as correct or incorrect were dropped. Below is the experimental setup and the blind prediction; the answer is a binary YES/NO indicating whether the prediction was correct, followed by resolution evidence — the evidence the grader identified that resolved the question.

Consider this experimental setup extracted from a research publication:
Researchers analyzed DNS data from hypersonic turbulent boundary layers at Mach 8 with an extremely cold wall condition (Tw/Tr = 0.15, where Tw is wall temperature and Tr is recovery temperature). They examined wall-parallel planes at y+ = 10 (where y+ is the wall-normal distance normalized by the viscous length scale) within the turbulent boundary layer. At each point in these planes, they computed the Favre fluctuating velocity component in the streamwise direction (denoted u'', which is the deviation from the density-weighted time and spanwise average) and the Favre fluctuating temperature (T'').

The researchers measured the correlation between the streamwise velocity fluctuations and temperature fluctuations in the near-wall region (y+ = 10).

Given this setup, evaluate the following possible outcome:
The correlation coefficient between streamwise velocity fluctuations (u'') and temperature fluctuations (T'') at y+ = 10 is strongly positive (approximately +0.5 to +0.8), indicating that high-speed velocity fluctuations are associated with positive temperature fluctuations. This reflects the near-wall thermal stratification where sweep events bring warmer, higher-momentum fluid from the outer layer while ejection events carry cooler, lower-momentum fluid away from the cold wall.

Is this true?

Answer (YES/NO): NO